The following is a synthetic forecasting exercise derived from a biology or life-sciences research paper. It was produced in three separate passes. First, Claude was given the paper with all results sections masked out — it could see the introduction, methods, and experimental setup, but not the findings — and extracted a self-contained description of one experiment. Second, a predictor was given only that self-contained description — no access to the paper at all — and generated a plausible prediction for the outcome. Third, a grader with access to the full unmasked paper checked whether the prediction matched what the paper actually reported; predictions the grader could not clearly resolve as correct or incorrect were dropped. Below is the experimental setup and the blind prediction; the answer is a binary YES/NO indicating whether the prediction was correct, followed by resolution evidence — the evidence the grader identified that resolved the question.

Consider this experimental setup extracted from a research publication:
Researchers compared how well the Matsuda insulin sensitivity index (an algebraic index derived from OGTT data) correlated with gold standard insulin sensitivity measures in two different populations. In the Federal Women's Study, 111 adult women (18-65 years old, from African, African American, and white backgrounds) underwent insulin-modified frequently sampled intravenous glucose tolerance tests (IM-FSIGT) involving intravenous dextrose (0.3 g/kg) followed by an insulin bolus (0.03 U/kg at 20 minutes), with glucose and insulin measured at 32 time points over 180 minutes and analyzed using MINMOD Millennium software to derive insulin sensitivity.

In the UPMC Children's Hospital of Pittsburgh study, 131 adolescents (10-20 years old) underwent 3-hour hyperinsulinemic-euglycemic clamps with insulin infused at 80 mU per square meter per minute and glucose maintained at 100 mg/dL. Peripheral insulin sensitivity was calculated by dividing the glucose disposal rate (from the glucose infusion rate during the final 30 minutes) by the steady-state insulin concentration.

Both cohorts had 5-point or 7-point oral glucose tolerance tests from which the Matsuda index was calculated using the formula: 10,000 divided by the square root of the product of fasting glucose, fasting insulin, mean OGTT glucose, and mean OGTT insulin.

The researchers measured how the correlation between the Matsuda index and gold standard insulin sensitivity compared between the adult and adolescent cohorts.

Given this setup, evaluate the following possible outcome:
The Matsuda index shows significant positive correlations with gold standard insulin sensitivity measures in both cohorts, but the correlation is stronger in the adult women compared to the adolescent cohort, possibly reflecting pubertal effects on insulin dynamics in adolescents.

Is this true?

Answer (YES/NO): NO